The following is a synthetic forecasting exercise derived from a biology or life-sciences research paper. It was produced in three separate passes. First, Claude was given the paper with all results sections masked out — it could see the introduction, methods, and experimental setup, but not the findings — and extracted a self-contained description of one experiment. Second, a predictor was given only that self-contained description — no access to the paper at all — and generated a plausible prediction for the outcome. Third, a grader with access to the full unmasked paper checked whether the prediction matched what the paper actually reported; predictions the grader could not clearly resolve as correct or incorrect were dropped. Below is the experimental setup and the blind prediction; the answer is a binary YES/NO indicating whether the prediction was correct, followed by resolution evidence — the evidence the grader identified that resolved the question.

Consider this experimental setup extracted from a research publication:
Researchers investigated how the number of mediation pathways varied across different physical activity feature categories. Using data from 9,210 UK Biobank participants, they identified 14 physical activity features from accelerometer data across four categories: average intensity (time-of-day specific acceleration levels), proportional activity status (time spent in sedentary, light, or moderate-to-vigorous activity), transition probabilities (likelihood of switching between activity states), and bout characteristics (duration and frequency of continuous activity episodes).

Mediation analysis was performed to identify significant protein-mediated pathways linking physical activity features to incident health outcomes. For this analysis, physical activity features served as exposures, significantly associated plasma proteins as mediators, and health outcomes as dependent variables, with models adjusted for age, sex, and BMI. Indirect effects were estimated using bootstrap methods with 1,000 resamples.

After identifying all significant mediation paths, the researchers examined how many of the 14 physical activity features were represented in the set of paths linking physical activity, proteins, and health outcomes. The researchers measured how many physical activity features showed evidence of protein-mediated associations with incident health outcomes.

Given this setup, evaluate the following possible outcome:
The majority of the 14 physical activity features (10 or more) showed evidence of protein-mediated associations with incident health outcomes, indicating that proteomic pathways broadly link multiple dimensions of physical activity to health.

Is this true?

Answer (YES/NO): YES